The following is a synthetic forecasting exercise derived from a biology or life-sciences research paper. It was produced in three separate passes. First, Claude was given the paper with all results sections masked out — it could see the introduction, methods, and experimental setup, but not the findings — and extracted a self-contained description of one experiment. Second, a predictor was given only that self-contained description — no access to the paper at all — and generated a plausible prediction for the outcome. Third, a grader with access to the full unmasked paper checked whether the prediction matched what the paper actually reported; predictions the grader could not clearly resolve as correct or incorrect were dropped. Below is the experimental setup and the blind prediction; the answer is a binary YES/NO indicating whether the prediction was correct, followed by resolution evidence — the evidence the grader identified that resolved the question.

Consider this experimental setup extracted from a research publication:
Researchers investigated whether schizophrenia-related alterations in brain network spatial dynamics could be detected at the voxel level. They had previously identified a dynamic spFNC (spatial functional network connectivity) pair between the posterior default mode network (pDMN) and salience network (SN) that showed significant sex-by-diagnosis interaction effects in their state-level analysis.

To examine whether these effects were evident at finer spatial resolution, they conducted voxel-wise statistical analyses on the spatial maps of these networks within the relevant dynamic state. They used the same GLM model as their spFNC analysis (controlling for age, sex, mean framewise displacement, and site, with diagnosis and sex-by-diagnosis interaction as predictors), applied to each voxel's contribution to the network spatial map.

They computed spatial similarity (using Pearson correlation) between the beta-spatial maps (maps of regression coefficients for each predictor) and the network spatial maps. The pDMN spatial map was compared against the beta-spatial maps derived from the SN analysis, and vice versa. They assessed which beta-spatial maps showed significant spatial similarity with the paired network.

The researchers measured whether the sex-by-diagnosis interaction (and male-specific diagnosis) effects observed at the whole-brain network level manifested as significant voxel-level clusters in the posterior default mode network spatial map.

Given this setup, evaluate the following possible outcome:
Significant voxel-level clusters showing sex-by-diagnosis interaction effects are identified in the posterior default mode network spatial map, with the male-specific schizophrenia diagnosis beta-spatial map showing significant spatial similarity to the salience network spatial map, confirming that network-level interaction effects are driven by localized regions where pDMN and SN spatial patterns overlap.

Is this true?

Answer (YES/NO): NO